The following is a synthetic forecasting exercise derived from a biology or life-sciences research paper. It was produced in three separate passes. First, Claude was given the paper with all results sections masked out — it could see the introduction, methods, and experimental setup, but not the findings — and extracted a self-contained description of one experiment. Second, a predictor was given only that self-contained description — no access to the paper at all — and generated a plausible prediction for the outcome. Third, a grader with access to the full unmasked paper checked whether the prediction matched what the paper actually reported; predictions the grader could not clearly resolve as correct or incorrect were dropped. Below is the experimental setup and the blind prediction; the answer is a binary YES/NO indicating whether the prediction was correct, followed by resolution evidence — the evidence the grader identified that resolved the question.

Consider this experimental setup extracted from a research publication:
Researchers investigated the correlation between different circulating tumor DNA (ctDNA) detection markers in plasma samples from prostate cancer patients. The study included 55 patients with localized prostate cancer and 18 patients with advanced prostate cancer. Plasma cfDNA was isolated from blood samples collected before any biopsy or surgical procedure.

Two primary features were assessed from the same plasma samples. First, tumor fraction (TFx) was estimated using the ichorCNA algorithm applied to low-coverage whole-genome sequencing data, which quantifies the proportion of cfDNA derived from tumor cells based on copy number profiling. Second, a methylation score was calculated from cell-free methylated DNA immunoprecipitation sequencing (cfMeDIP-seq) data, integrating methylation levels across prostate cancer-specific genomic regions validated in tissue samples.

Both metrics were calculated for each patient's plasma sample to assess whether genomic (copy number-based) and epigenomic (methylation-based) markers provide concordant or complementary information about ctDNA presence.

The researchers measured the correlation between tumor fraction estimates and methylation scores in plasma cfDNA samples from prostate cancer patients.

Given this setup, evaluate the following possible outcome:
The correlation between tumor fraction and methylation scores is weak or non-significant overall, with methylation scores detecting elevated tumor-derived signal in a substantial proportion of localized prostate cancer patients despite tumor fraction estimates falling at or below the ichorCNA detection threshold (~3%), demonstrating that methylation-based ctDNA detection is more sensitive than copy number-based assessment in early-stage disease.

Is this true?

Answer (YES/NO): YES